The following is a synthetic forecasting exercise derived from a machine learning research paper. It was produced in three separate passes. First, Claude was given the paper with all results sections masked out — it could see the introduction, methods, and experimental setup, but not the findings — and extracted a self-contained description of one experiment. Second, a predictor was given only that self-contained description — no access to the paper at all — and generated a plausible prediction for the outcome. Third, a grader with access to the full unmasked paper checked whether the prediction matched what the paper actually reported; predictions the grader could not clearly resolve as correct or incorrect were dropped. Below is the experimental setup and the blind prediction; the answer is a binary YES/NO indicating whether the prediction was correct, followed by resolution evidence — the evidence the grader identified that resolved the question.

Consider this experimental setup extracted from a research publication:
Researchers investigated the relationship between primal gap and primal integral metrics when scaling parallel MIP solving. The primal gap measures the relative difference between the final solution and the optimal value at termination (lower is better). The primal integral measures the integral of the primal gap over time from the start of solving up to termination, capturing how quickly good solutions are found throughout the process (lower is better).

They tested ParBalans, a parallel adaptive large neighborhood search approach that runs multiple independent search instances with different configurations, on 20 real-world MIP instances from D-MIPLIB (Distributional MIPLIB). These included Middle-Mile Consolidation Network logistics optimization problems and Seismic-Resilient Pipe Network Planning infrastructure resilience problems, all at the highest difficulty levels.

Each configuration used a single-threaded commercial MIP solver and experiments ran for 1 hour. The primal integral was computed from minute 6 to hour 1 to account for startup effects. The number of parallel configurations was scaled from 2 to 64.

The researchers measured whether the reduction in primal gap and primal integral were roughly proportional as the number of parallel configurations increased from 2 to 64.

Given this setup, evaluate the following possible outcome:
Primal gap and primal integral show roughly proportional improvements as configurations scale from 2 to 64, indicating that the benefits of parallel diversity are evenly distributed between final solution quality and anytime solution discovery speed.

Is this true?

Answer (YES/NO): YES